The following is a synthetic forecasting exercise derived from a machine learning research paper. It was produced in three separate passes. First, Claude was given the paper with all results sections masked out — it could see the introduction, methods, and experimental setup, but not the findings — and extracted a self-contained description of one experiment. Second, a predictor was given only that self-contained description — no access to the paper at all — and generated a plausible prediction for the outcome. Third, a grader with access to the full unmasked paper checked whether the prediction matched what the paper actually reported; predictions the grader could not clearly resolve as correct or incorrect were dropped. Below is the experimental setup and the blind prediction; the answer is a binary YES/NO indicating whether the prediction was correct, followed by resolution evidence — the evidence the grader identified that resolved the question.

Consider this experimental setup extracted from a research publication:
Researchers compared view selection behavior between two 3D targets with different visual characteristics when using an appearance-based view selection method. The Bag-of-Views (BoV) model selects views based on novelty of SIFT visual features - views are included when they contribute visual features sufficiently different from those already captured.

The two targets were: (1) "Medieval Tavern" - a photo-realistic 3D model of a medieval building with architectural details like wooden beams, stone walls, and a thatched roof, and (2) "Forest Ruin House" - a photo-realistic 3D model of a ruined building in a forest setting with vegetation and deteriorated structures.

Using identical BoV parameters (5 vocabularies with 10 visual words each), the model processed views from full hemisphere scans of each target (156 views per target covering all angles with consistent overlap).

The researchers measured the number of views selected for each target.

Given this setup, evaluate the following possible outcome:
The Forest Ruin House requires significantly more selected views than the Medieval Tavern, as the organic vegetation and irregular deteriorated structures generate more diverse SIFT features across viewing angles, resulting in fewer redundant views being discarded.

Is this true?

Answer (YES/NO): NO